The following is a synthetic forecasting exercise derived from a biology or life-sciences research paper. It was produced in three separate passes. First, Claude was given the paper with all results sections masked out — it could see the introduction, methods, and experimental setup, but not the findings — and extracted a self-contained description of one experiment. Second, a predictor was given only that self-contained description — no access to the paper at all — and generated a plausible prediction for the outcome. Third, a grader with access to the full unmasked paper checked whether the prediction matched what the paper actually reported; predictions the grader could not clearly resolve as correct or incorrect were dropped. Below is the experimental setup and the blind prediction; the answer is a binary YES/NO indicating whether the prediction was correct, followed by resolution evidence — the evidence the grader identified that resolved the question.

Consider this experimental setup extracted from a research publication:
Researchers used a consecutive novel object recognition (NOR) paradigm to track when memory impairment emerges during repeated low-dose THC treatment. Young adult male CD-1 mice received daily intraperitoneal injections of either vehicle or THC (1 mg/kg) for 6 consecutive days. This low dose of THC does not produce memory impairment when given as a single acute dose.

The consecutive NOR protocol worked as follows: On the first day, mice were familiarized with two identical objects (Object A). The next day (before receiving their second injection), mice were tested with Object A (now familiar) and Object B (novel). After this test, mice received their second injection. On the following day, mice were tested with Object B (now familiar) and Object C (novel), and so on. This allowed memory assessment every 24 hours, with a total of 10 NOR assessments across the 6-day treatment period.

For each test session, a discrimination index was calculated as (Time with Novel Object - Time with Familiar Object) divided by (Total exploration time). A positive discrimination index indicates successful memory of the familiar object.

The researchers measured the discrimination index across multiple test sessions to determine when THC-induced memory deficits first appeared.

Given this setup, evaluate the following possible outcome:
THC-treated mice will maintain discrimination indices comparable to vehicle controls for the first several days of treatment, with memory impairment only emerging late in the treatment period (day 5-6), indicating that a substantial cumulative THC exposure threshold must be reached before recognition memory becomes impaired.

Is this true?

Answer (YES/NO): YES